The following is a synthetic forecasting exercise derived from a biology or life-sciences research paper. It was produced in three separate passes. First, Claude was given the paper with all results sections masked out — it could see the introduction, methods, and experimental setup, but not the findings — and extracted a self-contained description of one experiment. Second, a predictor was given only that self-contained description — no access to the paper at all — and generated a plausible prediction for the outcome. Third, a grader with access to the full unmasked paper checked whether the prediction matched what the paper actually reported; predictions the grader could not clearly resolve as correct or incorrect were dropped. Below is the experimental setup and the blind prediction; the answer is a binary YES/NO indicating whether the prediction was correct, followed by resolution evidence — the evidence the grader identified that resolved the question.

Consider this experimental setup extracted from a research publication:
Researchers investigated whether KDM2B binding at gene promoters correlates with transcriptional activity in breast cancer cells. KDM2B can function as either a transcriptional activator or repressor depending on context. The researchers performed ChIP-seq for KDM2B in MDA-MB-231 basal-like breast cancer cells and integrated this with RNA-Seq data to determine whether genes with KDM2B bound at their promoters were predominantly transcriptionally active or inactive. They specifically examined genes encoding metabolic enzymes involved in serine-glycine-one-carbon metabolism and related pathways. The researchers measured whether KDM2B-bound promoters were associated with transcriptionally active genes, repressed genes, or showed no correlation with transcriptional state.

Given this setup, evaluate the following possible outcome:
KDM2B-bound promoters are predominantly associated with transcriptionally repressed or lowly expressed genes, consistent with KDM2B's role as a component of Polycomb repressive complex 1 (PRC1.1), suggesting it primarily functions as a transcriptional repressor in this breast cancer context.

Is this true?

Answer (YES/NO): NO